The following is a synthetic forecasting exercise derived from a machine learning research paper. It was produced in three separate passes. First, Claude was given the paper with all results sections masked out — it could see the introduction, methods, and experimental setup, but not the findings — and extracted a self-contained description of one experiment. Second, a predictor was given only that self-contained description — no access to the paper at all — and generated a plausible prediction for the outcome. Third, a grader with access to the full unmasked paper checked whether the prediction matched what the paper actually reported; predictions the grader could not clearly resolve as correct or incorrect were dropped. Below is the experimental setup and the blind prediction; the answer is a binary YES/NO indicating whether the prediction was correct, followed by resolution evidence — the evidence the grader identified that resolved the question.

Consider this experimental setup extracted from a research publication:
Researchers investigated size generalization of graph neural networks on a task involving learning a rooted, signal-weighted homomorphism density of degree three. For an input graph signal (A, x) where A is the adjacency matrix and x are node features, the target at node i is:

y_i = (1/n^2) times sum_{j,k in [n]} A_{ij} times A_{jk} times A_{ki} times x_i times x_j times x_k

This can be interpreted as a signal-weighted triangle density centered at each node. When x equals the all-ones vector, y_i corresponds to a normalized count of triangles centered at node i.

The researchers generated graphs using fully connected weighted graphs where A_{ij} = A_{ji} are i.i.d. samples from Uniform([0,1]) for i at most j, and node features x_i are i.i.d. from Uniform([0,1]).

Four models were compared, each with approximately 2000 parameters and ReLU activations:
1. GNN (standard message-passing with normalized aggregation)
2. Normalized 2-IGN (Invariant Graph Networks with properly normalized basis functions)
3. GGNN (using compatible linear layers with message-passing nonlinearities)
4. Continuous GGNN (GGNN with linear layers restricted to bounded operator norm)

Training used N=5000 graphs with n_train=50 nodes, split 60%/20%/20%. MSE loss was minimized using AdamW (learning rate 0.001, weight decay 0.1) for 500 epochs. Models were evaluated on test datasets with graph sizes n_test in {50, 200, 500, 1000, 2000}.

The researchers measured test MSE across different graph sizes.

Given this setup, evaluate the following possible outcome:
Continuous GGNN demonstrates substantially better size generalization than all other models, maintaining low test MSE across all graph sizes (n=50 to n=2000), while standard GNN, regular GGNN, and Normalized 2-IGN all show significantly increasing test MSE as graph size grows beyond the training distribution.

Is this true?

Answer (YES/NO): NO